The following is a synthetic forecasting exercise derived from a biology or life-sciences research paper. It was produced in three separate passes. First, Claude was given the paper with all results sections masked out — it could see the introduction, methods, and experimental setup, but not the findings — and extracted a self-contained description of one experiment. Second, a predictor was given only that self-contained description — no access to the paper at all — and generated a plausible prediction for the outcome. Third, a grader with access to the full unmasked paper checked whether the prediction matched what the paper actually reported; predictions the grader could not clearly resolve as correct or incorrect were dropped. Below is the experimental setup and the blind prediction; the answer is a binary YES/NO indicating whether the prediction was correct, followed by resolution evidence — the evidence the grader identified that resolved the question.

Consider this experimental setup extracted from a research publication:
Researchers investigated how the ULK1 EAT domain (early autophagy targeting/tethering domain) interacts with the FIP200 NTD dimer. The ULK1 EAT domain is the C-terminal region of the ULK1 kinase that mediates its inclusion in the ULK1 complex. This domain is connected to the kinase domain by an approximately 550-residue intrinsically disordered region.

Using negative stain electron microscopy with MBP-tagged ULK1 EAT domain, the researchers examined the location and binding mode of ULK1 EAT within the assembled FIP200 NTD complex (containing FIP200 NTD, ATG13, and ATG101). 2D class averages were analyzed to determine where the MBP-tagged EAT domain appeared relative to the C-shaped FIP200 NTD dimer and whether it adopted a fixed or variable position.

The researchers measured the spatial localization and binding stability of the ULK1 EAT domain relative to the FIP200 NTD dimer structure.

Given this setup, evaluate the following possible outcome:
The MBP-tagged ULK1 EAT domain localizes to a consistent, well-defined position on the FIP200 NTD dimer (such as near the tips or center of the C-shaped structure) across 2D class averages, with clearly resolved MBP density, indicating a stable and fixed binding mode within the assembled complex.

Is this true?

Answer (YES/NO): NO